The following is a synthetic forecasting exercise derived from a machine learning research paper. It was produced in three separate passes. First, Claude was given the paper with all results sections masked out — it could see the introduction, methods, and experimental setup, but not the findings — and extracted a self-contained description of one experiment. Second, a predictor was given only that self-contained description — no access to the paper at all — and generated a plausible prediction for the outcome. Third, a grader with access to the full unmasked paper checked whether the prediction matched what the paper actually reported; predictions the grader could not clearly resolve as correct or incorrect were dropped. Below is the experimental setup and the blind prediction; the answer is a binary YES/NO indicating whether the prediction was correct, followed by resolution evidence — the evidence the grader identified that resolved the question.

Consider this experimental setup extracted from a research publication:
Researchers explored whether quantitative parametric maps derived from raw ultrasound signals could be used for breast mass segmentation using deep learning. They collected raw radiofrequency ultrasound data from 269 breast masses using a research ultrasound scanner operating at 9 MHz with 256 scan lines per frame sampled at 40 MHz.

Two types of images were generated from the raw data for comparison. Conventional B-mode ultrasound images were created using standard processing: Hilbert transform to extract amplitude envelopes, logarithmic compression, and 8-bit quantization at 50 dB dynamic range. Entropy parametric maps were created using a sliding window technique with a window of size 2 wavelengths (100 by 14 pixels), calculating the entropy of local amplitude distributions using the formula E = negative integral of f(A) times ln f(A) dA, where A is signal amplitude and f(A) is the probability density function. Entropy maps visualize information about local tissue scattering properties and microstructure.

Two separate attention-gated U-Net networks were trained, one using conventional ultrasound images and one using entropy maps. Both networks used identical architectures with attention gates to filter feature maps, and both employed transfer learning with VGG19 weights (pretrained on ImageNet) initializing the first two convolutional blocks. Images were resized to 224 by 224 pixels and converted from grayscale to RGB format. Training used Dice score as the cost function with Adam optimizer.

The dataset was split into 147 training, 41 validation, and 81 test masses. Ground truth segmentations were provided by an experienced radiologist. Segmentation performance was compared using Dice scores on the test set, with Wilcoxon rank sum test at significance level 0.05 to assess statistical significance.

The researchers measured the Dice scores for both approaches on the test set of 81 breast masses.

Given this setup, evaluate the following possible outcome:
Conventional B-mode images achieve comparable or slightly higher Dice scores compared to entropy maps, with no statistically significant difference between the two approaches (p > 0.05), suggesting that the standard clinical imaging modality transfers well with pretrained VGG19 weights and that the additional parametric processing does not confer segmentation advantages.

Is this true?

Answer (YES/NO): NO